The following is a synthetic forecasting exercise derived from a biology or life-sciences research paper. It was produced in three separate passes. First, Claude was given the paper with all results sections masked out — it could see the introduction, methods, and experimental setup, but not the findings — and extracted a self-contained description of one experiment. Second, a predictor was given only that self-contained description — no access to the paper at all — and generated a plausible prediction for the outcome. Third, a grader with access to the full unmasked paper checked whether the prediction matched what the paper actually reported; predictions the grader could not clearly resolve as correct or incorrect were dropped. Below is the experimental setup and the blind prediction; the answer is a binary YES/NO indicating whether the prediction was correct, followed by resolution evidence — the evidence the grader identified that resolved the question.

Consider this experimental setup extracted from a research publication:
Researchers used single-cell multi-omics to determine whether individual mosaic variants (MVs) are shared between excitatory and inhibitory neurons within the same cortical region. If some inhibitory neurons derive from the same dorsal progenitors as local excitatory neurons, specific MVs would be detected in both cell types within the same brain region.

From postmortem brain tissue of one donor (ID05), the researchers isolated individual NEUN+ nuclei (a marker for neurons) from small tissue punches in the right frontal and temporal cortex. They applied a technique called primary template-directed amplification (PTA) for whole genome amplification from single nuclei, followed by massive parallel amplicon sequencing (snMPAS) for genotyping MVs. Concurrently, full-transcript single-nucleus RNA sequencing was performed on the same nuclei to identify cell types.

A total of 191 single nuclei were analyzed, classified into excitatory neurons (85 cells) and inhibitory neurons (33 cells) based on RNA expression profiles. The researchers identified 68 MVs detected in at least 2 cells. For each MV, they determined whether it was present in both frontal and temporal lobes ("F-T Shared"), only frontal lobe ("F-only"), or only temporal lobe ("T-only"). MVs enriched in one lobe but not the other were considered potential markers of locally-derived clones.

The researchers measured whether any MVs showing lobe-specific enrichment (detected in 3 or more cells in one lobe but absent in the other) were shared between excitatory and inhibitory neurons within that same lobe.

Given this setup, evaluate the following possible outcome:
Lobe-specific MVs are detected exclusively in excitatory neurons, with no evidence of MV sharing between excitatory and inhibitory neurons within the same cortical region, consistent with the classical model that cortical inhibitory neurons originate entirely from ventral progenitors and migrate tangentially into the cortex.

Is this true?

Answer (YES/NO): NO